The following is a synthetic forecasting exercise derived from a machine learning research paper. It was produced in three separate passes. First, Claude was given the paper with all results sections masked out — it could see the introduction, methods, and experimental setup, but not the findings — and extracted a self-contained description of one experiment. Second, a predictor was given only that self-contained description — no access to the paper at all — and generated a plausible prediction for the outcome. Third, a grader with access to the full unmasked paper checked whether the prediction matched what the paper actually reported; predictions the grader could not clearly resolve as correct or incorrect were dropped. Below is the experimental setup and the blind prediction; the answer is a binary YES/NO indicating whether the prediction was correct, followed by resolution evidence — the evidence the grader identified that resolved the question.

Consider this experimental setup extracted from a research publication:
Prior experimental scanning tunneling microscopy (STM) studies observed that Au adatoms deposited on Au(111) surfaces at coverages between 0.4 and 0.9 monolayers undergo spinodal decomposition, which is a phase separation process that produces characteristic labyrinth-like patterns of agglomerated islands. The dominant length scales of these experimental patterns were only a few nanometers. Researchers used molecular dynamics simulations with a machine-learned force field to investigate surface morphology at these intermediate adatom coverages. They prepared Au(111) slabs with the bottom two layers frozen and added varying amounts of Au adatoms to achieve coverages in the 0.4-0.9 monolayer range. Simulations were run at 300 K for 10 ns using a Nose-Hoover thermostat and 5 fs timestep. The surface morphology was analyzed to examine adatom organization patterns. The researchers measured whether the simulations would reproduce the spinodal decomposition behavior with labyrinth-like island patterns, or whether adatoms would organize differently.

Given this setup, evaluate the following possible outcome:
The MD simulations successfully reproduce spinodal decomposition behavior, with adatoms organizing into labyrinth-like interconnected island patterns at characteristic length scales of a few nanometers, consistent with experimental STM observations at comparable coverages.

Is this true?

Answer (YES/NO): YES